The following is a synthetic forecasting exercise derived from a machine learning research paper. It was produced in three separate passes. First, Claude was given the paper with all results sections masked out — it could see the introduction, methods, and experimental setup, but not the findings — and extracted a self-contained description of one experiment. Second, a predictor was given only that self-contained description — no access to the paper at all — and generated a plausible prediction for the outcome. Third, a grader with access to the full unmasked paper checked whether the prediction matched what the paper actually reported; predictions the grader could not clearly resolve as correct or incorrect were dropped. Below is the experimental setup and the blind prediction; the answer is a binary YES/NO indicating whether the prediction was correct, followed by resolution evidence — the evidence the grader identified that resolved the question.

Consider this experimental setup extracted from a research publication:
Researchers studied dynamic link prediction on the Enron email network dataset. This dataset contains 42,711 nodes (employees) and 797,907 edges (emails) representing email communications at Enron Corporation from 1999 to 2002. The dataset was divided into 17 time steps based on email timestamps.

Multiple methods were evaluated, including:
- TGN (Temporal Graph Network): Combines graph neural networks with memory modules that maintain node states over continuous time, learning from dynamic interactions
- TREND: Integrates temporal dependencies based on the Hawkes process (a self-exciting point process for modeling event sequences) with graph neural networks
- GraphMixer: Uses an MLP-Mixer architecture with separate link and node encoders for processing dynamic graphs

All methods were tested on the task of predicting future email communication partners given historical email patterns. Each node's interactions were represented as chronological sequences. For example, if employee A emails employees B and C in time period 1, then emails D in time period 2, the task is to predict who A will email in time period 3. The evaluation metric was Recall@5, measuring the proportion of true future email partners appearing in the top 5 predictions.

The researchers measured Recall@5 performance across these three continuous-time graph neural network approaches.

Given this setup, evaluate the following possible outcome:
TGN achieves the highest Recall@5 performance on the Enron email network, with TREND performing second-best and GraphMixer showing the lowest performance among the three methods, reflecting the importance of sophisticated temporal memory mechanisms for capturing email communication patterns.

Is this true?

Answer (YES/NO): NO